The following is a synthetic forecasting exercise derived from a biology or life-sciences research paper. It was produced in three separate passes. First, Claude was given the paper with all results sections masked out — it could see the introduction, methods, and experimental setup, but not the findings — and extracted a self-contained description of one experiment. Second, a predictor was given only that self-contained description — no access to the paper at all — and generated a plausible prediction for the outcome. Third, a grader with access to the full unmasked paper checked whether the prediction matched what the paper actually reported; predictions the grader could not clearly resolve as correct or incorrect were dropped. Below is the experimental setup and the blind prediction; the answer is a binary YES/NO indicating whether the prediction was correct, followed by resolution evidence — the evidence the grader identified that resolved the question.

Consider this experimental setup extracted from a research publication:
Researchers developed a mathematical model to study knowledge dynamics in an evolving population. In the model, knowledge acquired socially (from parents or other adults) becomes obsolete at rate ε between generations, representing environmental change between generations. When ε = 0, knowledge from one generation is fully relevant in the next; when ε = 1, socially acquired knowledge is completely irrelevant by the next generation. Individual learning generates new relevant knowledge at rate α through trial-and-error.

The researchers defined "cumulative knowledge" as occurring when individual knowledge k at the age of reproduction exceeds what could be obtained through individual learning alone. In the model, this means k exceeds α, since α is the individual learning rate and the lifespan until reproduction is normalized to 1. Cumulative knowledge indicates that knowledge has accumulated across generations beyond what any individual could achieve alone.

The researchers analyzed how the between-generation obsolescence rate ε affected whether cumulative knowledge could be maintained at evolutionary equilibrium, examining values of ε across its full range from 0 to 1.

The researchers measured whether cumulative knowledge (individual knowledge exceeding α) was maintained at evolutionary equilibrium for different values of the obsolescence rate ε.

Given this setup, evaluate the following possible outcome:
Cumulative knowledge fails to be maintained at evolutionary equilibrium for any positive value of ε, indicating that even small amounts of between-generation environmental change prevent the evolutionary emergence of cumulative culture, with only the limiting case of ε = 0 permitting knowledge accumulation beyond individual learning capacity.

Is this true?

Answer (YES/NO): NO